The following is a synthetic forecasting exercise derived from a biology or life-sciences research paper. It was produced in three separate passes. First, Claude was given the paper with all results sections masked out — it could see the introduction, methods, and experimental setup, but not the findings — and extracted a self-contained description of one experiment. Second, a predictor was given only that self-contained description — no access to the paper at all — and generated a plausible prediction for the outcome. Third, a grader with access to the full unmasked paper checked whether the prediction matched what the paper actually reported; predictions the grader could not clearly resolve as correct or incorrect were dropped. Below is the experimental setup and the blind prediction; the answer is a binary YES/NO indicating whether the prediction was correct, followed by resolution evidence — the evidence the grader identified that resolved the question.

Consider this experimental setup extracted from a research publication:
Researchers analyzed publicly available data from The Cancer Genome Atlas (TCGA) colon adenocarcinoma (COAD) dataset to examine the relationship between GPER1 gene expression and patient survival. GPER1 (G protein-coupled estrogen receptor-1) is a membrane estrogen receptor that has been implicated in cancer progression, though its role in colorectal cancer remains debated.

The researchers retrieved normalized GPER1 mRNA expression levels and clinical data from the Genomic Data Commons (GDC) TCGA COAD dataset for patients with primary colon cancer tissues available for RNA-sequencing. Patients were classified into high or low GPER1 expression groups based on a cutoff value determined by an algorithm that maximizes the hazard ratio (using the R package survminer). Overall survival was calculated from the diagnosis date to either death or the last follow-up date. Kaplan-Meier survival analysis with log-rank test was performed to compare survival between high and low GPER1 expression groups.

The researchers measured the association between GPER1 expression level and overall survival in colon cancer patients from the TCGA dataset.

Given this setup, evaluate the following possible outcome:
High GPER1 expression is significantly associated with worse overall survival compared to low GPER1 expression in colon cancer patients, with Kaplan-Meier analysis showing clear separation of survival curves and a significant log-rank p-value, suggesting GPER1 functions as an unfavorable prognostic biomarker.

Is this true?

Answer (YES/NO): NO